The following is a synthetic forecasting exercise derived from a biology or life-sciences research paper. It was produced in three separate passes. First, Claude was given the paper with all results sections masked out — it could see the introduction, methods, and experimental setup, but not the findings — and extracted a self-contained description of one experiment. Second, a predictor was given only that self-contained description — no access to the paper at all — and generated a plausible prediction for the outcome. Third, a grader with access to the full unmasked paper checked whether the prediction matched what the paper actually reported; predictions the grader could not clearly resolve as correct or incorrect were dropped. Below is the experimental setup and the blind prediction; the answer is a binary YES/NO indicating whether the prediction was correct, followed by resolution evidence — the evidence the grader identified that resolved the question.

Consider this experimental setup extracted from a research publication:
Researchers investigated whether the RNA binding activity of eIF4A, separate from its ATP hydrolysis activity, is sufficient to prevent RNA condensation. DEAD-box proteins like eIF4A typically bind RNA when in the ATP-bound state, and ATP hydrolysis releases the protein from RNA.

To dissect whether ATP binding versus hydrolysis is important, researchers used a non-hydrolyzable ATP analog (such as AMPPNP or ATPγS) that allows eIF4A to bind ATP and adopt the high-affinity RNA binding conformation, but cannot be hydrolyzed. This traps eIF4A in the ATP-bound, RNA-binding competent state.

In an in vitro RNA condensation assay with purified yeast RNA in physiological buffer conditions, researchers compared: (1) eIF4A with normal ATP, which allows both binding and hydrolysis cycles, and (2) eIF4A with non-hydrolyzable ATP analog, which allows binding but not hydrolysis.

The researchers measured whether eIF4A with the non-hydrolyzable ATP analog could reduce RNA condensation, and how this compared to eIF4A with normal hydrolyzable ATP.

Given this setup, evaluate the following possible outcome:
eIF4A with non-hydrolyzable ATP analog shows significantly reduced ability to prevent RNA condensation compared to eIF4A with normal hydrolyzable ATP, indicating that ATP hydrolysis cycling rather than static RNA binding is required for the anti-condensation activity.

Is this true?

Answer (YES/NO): NO